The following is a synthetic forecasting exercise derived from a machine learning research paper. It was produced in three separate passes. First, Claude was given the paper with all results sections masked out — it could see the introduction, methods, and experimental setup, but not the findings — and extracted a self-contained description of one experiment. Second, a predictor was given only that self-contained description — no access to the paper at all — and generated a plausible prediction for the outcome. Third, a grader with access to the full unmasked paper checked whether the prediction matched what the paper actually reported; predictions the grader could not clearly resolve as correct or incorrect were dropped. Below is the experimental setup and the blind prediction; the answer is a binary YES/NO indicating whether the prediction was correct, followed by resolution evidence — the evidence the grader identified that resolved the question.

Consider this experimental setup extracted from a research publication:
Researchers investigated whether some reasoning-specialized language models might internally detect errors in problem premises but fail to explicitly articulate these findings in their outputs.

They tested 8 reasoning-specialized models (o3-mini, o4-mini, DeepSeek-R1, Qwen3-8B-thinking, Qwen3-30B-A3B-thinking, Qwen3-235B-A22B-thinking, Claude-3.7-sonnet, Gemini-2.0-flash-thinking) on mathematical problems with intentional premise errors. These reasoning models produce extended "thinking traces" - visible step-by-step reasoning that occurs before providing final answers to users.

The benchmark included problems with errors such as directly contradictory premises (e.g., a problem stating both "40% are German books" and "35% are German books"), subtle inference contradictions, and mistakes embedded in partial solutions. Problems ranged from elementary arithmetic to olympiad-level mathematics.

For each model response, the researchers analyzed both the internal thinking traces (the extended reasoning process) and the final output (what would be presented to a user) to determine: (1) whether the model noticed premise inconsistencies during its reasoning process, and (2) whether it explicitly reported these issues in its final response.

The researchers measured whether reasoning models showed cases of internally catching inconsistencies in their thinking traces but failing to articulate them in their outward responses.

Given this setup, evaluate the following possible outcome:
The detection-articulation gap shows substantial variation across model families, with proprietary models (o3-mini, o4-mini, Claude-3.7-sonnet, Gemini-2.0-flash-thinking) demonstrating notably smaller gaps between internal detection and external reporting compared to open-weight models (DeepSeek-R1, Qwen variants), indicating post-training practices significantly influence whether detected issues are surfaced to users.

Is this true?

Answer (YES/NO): NO